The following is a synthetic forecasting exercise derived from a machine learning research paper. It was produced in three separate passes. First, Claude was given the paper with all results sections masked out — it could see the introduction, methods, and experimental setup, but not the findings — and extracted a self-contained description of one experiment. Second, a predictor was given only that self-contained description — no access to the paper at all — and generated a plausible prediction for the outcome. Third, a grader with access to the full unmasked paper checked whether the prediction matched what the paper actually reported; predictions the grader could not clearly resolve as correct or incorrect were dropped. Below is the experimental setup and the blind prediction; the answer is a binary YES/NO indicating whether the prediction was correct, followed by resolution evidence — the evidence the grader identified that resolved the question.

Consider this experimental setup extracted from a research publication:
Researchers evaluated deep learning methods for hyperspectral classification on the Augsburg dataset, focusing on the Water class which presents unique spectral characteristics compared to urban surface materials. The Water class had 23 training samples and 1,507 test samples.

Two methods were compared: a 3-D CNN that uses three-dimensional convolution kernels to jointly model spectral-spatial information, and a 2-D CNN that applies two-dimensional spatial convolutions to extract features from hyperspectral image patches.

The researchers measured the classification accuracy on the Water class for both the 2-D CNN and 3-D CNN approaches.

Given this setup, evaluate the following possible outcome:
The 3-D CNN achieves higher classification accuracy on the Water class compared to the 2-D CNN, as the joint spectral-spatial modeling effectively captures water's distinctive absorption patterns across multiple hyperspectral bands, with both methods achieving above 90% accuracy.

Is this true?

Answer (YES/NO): NO